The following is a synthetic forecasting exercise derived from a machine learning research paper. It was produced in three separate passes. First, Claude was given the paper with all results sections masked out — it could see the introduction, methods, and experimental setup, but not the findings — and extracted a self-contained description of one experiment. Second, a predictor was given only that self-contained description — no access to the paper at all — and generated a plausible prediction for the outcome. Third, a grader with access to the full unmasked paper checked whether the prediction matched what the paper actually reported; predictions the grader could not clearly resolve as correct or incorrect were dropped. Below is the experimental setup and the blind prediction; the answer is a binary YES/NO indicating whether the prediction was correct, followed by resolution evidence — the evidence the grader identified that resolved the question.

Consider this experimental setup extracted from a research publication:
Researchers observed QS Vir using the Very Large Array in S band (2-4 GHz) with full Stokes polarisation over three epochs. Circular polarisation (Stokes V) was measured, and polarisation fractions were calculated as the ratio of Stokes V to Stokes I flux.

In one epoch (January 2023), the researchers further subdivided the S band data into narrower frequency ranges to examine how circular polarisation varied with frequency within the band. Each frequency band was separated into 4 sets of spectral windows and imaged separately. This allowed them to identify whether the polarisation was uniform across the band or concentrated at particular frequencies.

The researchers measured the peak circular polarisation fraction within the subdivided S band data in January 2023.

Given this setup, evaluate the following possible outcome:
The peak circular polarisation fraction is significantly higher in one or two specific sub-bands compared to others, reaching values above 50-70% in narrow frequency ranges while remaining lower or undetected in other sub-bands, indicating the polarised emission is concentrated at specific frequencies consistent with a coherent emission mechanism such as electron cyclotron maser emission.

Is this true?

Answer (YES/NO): YES